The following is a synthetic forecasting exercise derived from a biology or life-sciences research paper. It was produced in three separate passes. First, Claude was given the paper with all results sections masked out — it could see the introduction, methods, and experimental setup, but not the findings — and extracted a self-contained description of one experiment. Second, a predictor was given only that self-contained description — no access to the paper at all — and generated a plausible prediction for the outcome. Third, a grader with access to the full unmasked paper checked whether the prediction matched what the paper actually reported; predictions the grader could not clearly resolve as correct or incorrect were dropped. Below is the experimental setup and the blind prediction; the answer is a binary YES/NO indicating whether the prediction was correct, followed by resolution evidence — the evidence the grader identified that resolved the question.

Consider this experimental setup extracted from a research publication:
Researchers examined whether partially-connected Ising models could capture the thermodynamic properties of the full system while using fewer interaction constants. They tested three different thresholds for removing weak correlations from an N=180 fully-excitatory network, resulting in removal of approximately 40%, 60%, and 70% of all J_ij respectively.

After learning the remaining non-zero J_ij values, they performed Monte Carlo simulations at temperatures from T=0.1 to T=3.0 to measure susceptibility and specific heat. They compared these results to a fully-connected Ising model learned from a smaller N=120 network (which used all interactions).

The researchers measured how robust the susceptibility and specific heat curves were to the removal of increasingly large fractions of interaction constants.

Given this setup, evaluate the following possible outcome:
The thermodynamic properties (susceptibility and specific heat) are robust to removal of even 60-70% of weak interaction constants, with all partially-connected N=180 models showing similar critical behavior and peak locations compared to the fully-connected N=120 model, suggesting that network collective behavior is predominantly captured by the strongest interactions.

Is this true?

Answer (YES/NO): YES